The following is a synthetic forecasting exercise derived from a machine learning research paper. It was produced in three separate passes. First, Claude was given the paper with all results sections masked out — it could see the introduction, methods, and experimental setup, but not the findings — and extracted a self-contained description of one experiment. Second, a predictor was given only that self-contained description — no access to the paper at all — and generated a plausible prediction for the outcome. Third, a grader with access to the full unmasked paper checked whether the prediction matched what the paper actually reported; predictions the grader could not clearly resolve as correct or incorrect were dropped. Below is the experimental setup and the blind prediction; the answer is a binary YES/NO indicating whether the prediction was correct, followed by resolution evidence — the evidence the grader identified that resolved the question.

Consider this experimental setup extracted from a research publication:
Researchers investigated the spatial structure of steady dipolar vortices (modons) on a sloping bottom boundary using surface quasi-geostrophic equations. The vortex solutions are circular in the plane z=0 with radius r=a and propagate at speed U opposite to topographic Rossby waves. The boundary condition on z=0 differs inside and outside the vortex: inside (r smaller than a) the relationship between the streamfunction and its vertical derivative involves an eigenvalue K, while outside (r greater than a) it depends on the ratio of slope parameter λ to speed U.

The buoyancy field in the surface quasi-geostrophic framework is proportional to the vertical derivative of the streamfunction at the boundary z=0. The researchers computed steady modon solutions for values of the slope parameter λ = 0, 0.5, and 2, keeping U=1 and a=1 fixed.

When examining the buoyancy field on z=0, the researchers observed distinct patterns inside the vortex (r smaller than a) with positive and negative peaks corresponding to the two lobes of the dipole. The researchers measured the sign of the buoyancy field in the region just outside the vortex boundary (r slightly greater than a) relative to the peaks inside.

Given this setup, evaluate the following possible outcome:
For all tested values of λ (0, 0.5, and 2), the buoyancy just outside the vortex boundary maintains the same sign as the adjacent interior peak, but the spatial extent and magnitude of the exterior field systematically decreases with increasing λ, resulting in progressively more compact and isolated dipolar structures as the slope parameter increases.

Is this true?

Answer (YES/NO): NO